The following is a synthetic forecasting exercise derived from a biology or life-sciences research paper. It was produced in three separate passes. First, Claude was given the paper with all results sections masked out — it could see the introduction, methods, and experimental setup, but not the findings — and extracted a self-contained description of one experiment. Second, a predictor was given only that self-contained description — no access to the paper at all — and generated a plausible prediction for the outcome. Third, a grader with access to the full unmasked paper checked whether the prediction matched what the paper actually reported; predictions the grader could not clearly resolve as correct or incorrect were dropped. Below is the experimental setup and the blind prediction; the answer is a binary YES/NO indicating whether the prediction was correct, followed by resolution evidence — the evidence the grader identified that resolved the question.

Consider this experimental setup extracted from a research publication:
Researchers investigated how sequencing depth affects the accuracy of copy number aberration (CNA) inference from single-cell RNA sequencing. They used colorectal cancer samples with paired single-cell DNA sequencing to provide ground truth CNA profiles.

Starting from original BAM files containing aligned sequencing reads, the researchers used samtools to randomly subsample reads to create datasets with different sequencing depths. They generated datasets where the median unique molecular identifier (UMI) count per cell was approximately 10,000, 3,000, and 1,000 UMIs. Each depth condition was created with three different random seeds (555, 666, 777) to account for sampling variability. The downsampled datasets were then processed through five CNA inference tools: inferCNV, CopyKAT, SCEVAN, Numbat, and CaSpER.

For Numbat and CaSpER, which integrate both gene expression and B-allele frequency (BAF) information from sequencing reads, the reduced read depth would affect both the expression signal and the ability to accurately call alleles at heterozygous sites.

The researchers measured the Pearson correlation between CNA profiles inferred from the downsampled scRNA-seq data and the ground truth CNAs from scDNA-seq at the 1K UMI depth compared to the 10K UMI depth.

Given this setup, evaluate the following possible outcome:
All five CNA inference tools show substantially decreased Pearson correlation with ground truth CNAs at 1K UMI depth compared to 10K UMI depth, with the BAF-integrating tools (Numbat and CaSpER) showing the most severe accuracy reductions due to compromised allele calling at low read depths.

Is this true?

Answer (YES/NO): NO